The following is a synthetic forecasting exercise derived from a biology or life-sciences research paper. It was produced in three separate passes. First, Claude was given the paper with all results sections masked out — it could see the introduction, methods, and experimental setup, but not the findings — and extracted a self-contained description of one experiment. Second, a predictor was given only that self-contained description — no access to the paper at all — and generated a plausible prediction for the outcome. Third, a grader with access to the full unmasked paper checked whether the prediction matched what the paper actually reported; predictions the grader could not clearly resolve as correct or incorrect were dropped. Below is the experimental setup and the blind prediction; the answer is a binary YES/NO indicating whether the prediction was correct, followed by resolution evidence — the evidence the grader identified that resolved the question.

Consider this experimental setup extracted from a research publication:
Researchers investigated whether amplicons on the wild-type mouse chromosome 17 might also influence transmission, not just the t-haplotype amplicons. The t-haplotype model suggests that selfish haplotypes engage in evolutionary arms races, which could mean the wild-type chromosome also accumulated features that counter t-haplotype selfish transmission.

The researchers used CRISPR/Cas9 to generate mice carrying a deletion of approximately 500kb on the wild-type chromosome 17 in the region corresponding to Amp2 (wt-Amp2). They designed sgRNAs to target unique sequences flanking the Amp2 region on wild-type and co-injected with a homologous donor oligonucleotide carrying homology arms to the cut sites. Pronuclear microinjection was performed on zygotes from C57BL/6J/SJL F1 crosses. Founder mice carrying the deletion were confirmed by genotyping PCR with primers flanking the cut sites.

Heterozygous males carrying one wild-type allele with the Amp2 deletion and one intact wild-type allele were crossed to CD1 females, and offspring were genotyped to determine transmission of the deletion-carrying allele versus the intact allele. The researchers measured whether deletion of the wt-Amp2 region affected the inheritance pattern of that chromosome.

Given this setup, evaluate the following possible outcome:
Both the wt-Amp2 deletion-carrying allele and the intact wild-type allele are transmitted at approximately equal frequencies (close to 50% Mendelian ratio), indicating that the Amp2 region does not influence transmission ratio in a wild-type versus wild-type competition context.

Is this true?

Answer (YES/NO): YES